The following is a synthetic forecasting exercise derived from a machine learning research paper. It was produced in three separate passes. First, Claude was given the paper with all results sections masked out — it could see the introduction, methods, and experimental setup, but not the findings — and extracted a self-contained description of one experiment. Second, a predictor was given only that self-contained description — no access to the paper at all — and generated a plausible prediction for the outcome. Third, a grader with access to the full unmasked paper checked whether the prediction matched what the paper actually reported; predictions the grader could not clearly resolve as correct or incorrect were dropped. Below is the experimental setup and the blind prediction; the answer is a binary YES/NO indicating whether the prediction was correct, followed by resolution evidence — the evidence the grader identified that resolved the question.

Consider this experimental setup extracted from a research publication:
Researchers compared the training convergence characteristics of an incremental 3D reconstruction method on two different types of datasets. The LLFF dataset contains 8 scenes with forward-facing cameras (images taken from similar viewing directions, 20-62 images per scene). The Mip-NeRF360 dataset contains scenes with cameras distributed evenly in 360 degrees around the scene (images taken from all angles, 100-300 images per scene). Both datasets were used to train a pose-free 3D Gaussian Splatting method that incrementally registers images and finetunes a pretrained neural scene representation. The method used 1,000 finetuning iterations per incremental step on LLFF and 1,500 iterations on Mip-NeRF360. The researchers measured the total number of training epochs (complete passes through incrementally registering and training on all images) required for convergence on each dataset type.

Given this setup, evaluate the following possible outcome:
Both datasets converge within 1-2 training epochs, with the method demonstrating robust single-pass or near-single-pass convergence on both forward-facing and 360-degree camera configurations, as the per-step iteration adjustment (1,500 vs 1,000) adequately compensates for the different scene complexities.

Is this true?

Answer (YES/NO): NO